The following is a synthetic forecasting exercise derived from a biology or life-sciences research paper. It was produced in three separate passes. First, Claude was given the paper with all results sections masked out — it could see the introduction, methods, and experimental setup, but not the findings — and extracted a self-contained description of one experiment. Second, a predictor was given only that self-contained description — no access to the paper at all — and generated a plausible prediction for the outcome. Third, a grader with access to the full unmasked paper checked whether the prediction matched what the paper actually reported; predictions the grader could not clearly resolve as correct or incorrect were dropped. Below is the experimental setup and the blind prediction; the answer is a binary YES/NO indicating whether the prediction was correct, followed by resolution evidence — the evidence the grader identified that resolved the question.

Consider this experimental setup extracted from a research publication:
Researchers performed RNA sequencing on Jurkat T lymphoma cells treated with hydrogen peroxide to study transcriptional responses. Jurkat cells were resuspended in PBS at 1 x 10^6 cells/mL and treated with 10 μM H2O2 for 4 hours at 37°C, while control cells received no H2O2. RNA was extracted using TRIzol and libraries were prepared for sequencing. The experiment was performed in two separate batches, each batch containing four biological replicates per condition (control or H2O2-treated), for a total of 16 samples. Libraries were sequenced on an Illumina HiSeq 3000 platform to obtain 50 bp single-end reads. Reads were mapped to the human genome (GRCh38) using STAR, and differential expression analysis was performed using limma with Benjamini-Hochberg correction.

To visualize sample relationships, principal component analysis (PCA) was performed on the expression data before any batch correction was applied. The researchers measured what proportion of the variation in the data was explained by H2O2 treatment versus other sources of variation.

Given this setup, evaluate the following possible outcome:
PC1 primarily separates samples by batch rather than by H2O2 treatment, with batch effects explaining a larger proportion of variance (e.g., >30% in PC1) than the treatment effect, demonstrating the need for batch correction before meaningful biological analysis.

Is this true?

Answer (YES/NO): NO